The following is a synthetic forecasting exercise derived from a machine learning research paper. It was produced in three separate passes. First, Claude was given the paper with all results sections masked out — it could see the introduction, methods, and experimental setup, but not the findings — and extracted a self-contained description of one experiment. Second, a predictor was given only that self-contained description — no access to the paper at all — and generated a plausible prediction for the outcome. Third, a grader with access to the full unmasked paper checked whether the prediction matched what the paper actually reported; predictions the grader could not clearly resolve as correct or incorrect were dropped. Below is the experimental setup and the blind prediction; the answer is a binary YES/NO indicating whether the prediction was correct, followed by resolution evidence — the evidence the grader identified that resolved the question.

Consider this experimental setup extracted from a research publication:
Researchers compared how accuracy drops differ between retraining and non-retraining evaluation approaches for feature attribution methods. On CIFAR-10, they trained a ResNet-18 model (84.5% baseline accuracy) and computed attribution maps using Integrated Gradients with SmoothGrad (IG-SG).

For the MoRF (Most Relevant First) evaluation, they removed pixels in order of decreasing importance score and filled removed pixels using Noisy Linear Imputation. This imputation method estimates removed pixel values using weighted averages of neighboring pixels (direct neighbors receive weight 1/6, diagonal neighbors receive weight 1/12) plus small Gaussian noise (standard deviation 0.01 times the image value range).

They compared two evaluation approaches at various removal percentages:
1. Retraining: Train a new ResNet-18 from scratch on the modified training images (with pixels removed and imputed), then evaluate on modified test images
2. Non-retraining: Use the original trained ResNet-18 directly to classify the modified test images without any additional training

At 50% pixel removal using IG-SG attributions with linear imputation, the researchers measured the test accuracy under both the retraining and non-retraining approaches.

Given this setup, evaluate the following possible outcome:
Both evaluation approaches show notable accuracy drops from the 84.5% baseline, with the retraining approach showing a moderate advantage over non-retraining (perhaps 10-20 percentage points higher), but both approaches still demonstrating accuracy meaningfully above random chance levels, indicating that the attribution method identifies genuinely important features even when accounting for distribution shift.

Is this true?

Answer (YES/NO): NO